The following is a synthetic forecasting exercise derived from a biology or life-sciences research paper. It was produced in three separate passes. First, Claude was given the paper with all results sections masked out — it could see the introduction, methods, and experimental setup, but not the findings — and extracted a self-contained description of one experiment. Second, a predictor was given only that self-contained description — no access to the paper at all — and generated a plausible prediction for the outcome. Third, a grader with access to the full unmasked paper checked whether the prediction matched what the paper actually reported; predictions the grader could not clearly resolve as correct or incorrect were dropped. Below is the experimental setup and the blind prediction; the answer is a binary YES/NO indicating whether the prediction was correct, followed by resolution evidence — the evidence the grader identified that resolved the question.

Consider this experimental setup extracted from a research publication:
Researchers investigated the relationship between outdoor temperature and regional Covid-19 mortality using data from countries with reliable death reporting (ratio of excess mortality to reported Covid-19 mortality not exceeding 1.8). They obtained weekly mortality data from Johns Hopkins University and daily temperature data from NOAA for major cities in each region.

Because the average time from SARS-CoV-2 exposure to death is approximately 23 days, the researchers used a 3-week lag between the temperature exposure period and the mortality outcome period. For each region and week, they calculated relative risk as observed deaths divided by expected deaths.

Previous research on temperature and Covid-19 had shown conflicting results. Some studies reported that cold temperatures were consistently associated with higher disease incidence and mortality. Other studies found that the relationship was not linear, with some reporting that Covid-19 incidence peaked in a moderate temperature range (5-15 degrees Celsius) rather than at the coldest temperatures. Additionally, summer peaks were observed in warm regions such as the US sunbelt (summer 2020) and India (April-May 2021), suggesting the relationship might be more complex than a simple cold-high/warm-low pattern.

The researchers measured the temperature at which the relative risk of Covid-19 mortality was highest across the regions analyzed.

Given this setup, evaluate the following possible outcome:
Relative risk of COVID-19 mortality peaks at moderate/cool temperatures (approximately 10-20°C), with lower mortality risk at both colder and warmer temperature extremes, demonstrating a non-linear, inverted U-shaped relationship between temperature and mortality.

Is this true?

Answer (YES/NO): NO